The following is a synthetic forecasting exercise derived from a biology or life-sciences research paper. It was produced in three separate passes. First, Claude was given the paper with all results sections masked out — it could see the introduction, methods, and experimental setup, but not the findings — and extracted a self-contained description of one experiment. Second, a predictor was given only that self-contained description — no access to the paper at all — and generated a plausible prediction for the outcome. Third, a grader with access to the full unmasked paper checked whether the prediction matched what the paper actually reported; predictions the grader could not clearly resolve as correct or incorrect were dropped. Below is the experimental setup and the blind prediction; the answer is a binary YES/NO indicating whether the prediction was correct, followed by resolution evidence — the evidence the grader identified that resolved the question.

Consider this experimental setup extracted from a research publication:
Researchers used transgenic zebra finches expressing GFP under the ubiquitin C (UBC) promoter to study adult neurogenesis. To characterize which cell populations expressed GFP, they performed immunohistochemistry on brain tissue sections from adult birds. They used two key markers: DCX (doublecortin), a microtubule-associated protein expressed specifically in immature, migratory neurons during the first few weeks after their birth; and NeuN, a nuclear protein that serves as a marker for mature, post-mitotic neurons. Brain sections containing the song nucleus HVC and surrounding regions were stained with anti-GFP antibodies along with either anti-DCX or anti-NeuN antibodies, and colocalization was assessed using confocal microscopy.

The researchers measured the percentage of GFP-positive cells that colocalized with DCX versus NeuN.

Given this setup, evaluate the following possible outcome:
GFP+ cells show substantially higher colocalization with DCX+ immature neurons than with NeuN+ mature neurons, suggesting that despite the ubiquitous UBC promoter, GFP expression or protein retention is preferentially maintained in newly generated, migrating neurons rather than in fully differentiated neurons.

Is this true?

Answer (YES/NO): NO